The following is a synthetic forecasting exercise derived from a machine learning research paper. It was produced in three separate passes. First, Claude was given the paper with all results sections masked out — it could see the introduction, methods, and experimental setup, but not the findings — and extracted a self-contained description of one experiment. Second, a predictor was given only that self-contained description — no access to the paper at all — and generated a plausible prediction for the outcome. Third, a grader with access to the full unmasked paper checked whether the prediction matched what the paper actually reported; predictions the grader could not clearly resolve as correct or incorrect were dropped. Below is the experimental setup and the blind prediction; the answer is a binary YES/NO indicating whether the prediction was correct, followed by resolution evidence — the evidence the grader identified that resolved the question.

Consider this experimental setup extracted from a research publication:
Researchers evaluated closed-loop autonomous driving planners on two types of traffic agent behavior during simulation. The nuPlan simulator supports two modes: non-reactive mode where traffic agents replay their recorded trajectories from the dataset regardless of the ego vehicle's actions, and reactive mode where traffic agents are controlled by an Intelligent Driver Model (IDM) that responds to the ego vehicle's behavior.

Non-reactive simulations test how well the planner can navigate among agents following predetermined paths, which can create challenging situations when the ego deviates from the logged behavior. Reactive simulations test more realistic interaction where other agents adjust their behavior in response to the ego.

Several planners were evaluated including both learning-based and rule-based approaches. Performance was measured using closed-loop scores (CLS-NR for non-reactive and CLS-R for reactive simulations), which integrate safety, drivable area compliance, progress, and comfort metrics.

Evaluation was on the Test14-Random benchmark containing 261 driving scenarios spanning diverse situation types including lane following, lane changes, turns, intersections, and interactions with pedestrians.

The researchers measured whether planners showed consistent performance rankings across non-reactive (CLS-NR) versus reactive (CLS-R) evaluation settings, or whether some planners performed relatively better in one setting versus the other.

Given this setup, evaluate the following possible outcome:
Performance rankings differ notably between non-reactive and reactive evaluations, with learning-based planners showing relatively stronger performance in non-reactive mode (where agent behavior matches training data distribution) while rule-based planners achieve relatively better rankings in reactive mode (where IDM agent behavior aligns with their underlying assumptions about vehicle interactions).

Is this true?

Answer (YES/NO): YES